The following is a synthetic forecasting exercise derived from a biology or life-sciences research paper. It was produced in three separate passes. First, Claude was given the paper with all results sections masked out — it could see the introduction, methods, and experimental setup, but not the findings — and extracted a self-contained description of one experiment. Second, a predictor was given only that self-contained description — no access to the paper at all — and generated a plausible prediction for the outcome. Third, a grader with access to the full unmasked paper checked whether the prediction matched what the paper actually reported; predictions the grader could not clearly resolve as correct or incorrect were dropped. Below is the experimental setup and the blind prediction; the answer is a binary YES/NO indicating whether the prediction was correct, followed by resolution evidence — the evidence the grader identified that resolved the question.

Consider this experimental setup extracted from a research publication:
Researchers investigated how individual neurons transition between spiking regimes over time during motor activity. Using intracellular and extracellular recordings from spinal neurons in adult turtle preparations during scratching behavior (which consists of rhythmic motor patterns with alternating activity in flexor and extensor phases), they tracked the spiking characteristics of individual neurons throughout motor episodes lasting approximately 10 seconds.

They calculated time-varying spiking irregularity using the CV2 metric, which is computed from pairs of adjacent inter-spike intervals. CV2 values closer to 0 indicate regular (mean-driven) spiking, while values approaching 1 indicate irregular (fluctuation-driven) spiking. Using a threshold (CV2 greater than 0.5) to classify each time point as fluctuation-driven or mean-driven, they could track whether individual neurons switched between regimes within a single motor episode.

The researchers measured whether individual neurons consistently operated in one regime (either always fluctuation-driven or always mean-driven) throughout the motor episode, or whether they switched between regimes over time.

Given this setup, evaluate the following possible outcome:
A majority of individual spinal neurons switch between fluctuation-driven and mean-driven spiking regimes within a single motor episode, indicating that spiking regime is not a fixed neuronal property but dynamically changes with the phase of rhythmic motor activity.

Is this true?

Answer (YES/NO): YES